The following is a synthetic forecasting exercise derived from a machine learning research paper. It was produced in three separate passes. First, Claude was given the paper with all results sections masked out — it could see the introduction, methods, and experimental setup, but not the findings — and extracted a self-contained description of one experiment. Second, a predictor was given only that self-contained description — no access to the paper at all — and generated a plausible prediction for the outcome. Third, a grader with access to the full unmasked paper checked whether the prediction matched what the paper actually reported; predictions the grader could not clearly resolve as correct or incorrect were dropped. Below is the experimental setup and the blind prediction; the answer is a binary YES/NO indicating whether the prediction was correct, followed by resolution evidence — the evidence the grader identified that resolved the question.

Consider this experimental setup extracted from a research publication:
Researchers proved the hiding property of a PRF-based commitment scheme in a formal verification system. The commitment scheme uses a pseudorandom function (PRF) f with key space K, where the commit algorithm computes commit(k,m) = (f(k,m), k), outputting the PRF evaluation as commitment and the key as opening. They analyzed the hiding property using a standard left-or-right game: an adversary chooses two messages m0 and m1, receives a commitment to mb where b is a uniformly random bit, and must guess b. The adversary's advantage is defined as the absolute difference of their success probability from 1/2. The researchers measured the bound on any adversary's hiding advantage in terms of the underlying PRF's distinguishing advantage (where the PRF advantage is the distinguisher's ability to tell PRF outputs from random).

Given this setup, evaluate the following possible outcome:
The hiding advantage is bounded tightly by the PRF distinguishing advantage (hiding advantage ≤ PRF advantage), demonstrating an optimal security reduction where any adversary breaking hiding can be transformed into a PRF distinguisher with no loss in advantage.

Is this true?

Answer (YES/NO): NO